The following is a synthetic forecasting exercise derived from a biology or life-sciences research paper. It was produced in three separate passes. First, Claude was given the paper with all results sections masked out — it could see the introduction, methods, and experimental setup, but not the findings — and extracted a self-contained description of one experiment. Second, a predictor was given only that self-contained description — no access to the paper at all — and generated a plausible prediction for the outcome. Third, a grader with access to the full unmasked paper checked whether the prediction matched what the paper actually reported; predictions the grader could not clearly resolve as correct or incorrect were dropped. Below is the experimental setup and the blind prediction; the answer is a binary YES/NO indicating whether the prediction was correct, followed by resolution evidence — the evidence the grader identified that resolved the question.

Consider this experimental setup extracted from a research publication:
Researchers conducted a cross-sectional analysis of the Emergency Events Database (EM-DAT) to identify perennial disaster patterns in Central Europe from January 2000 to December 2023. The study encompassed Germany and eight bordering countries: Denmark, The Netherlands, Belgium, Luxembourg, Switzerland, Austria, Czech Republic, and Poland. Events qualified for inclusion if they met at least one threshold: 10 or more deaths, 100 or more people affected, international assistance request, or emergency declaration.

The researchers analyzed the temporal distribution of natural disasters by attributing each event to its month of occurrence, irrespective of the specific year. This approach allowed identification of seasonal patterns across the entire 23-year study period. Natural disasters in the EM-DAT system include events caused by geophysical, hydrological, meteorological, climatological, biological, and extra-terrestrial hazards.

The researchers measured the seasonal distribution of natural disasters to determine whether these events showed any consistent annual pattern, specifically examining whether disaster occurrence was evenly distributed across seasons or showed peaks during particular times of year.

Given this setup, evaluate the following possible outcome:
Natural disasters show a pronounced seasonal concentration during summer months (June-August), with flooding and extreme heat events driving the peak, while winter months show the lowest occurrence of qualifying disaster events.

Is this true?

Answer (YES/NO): NO